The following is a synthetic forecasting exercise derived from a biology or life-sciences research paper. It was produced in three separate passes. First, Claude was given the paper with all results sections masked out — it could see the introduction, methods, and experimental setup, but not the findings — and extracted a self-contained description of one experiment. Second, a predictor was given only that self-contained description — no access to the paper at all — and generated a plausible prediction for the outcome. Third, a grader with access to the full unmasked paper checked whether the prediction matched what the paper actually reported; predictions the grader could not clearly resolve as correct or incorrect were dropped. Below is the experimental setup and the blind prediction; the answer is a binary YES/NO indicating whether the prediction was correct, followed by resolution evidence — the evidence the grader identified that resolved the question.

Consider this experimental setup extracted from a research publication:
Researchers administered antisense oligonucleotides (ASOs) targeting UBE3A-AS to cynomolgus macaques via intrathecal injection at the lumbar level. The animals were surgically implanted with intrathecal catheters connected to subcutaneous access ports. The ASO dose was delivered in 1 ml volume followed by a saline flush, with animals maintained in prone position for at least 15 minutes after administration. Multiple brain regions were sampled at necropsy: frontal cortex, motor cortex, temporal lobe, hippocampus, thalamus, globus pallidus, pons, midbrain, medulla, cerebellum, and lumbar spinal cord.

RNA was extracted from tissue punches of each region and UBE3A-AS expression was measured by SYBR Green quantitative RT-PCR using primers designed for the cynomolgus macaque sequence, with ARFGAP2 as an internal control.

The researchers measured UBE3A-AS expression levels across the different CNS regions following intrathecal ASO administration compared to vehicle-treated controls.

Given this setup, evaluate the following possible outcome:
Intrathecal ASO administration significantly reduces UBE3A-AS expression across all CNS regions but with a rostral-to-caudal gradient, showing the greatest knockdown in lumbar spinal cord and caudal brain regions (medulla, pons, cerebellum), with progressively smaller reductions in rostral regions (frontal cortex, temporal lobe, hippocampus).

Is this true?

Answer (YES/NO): NO